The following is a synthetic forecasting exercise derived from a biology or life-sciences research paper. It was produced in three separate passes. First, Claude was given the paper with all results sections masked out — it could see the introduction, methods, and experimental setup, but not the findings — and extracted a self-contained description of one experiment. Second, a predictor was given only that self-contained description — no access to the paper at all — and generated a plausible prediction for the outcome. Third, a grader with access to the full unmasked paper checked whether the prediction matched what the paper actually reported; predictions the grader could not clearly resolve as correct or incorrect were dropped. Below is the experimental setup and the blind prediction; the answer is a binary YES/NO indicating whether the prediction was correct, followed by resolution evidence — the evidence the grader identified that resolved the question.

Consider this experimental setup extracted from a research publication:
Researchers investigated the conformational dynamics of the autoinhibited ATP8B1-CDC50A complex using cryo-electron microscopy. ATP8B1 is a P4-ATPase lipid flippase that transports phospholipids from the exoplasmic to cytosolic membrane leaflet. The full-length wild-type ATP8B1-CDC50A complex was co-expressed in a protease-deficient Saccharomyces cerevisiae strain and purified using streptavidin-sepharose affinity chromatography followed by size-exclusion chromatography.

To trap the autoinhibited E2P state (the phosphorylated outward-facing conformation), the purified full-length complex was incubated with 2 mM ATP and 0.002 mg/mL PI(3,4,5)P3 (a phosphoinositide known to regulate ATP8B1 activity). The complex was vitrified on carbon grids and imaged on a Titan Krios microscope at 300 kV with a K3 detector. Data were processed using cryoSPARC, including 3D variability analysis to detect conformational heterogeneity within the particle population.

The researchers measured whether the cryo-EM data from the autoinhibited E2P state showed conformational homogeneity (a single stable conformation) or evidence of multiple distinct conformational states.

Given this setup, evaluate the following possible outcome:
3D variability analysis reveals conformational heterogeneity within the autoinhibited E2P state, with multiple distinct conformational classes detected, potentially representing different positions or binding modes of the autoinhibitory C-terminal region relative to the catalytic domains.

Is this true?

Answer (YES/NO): NO